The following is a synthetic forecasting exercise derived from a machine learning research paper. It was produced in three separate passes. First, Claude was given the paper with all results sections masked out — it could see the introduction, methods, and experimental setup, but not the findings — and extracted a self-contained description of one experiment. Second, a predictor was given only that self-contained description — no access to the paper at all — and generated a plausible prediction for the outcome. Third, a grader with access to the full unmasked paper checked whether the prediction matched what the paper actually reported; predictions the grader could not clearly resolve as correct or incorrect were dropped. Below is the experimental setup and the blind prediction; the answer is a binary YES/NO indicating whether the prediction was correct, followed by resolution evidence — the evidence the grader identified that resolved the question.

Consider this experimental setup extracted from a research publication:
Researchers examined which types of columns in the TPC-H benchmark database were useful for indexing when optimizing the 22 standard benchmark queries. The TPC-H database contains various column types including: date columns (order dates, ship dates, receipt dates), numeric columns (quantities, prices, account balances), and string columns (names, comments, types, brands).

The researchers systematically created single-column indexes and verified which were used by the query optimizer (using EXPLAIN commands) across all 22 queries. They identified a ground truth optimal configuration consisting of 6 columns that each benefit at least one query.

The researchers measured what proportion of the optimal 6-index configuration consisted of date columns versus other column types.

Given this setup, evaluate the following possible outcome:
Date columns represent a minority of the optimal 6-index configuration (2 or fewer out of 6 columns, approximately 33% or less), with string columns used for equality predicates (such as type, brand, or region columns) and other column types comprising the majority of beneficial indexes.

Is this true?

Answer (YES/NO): YES